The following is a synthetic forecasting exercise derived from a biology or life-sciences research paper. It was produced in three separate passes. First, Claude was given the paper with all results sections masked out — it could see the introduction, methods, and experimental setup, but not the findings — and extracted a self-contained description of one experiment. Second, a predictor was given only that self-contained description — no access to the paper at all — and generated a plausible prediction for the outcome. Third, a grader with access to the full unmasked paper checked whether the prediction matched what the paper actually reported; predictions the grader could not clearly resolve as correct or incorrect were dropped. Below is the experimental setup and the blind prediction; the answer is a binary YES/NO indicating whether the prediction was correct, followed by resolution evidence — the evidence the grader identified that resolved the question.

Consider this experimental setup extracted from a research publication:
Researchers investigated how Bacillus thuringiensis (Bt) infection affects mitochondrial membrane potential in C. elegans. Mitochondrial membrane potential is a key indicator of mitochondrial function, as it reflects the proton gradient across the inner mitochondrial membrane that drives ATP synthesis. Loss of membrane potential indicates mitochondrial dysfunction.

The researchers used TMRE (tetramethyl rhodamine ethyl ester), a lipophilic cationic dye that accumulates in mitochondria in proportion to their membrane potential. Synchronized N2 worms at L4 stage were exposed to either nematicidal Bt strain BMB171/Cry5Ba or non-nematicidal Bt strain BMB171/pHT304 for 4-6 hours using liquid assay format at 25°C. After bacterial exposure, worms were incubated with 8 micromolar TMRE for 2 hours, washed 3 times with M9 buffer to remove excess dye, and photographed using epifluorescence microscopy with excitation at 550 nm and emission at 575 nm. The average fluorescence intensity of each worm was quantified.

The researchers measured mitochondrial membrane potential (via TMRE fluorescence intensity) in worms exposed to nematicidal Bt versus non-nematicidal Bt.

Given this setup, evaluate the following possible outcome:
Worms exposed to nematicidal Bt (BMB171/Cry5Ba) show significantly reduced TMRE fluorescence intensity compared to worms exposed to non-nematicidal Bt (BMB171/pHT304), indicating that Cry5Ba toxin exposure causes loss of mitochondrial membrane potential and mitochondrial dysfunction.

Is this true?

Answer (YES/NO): YES